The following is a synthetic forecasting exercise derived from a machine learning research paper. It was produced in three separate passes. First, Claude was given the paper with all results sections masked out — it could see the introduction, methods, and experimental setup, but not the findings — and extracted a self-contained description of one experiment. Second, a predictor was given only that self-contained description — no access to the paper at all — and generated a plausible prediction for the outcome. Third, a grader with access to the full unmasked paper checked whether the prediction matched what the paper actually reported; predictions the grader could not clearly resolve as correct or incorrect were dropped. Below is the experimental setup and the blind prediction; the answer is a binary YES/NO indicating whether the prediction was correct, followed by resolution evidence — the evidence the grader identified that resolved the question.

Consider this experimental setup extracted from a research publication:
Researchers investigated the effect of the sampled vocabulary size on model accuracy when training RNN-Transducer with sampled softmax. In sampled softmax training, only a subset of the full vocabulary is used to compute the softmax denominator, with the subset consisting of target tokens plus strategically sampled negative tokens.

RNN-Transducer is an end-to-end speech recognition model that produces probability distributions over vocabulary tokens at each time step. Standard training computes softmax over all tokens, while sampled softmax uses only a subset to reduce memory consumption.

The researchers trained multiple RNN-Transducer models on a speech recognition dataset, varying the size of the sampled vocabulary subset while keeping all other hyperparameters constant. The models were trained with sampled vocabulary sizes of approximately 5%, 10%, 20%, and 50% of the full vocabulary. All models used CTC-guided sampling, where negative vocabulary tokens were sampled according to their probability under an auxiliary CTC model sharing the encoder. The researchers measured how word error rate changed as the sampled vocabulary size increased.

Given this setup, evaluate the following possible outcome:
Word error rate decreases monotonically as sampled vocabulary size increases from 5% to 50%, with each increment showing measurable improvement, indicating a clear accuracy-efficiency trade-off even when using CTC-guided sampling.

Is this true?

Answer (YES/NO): NO